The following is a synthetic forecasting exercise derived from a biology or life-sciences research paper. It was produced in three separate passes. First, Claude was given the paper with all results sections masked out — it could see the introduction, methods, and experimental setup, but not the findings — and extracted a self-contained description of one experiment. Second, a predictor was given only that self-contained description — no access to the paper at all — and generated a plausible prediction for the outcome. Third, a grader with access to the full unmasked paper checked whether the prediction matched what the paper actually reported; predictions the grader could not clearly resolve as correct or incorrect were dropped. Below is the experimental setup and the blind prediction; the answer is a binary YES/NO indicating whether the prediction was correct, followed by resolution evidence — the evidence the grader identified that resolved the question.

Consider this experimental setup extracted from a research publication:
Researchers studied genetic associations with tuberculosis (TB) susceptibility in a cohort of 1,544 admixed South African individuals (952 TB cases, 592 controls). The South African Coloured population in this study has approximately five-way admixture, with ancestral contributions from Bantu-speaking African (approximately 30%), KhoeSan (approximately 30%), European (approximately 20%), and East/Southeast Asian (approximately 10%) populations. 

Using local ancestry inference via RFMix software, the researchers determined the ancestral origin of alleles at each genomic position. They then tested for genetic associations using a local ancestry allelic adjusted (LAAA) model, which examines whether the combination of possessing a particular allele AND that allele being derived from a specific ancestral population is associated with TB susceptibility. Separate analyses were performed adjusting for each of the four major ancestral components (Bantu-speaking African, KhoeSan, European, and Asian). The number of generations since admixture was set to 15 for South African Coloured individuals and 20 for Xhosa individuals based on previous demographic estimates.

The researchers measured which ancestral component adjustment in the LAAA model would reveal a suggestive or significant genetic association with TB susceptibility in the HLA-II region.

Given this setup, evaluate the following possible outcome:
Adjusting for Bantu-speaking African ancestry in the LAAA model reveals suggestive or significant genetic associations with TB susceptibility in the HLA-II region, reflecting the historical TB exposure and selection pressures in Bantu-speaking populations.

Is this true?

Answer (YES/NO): NO